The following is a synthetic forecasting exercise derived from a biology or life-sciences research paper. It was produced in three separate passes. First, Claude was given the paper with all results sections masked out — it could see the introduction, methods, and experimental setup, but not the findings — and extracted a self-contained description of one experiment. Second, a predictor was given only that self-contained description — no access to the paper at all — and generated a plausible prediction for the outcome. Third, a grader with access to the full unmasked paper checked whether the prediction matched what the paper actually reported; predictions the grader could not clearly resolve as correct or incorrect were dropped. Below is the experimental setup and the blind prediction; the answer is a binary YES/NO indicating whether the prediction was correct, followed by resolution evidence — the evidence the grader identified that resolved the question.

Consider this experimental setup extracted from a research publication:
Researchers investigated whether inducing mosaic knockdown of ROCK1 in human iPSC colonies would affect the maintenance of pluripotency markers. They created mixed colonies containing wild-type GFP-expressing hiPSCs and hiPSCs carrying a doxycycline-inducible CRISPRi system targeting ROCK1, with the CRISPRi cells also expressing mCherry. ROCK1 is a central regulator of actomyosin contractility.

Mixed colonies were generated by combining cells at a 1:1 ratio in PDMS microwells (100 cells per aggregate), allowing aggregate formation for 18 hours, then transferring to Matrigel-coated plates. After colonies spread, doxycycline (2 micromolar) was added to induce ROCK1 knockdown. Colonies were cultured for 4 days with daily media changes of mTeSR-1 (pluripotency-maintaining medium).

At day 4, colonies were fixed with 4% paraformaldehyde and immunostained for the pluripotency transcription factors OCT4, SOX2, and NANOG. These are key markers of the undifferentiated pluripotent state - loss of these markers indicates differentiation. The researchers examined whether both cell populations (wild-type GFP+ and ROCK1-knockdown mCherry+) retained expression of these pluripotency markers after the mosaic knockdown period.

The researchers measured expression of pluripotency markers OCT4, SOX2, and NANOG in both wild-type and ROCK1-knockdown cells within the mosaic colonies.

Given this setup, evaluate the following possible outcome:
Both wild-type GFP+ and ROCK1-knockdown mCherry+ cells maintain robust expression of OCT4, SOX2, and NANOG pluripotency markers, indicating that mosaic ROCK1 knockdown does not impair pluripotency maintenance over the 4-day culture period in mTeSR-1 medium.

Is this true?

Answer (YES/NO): YES